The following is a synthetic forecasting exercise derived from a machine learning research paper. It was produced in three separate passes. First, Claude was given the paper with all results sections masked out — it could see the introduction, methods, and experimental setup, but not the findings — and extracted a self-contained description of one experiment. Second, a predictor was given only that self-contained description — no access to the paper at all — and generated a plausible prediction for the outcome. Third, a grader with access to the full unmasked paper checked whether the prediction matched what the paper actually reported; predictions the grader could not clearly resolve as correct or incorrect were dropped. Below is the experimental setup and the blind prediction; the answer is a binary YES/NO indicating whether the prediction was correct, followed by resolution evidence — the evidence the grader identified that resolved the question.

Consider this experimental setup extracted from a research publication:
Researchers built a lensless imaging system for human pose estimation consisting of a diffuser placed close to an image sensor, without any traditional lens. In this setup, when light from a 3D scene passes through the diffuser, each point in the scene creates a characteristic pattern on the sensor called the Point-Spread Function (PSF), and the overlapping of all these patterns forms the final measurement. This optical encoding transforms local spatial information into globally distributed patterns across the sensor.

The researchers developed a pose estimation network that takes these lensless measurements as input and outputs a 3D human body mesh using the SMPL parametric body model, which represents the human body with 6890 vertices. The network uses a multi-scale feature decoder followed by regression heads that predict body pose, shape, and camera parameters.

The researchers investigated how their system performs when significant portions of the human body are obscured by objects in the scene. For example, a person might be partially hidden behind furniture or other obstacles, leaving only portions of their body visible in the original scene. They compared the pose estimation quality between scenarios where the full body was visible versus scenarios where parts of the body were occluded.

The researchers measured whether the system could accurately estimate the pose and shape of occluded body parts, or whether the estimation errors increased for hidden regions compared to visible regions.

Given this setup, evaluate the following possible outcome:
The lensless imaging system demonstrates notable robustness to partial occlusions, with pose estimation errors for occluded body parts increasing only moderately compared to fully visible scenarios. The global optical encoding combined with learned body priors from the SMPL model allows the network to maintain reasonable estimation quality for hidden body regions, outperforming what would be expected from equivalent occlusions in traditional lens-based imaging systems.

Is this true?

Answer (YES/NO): NO